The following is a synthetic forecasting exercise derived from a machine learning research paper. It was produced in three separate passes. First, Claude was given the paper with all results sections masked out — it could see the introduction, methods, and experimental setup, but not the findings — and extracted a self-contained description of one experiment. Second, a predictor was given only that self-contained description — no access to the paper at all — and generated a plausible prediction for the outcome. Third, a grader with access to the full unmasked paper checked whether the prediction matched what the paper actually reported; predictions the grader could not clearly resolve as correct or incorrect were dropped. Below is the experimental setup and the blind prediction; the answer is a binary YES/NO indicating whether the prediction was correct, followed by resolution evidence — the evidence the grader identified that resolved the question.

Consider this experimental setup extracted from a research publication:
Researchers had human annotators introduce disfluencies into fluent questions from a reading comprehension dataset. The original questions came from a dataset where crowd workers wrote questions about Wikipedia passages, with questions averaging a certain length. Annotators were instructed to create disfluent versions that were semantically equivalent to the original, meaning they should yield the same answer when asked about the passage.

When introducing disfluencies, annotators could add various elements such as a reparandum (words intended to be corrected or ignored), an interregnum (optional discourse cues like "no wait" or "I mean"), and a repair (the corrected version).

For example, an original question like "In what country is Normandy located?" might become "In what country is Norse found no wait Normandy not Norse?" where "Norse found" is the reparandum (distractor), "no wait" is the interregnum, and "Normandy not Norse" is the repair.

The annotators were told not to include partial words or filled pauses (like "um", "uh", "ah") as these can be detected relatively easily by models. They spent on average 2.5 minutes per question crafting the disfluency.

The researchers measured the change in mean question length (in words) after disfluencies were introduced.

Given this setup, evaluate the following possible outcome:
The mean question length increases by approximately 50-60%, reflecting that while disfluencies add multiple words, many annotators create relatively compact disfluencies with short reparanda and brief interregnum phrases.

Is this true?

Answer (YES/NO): NO